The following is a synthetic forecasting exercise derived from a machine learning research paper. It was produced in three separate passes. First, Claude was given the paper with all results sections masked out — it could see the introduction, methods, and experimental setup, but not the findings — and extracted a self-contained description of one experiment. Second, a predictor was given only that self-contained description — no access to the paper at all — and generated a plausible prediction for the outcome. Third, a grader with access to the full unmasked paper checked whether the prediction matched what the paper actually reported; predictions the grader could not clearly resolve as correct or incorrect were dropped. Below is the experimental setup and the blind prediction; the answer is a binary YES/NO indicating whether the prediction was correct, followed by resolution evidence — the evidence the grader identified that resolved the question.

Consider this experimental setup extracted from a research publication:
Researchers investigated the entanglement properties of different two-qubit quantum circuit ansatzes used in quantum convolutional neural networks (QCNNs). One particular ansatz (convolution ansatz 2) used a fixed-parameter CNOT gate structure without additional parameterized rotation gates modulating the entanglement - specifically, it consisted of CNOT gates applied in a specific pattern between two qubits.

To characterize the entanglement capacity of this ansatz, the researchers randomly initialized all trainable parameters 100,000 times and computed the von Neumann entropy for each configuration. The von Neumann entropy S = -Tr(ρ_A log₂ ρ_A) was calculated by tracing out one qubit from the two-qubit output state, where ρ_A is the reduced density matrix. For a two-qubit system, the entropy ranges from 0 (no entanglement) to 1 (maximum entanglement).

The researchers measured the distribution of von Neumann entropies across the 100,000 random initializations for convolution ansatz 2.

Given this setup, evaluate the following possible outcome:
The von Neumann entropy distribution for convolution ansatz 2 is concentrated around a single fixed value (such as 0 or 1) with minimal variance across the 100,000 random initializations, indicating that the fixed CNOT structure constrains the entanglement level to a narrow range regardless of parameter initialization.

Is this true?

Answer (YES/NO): YES